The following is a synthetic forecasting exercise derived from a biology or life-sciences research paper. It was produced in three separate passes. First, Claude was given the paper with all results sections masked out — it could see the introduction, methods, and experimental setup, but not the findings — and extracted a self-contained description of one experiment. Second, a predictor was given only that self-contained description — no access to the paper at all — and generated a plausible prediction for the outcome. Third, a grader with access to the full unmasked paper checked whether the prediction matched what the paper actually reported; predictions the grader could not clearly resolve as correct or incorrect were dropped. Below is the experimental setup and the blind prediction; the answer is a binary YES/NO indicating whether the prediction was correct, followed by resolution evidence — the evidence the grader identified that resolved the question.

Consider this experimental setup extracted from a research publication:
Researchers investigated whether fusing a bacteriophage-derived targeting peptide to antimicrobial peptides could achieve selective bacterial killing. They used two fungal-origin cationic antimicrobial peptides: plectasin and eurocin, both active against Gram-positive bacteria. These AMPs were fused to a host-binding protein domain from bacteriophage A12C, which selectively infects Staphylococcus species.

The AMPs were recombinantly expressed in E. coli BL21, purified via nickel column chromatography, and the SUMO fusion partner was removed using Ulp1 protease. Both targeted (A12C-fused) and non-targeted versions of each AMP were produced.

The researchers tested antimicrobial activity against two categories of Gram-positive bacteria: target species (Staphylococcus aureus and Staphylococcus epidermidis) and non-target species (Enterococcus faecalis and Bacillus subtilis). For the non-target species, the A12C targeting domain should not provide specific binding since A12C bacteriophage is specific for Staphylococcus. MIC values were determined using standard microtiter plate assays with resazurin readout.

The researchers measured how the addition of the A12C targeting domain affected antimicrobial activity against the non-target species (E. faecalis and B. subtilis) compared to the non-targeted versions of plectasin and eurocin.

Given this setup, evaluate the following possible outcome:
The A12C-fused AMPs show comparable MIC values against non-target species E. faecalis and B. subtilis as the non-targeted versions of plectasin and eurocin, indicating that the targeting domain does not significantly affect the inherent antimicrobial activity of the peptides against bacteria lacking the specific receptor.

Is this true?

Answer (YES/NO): NO